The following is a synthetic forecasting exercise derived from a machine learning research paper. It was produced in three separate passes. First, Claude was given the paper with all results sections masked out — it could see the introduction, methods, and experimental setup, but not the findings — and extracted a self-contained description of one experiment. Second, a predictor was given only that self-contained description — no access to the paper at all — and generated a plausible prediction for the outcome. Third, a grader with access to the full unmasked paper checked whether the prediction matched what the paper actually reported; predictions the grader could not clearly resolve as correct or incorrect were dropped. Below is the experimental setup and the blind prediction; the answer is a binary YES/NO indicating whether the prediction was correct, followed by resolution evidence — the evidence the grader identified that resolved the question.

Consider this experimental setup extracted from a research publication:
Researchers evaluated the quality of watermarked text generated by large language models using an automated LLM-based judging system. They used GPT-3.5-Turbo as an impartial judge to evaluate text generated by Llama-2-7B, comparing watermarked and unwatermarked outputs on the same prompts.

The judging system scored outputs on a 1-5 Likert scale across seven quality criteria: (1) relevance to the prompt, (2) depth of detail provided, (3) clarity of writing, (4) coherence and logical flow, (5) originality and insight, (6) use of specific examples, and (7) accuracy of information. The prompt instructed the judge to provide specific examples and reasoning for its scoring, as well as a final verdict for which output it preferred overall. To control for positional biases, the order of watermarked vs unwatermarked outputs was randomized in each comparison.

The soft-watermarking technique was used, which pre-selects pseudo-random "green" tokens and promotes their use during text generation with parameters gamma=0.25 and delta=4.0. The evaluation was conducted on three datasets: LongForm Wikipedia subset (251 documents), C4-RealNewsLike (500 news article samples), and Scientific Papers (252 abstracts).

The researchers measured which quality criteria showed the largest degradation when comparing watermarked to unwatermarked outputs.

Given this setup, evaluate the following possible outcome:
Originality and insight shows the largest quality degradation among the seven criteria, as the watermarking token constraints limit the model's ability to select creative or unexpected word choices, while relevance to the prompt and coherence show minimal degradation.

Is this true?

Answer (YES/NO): NO